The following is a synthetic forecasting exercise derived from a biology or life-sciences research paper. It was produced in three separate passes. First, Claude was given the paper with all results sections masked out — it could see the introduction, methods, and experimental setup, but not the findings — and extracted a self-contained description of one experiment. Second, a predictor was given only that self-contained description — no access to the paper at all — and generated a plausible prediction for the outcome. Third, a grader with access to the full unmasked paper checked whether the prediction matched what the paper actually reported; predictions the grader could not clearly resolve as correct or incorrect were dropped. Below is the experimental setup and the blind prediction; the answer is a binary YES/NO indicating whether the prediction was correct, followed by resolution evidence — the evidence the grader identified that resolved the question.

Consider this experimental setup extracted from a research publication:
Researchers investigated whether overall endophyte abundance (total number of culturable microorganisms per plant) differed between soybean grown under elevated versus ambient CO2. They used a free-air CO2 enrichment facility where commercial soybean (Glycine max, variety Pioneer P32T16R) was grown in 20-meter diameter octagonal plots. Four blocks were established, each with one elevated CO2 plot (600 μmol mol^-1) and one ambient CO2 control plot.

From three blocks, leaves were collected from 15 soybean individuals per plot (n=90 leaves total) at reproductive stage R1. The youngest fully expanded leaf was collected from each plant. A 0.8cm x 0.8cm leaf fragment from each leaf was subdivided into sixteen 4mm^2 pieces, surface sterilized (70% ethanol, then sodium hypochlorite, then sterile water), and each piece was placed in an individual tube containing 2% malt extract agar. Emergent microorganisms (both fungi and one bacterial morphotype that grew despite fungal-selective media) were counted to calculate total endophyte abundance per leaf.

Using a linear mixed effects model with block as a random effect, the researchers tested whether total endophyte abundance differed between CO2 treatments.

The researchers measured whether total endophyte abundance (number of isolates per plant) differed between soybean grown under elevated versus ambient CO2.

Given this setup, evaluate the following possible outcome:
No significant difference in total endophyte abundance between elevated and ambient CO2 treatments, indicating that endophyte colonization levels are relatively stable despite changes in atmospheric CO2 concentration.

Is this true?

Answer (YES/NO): YES